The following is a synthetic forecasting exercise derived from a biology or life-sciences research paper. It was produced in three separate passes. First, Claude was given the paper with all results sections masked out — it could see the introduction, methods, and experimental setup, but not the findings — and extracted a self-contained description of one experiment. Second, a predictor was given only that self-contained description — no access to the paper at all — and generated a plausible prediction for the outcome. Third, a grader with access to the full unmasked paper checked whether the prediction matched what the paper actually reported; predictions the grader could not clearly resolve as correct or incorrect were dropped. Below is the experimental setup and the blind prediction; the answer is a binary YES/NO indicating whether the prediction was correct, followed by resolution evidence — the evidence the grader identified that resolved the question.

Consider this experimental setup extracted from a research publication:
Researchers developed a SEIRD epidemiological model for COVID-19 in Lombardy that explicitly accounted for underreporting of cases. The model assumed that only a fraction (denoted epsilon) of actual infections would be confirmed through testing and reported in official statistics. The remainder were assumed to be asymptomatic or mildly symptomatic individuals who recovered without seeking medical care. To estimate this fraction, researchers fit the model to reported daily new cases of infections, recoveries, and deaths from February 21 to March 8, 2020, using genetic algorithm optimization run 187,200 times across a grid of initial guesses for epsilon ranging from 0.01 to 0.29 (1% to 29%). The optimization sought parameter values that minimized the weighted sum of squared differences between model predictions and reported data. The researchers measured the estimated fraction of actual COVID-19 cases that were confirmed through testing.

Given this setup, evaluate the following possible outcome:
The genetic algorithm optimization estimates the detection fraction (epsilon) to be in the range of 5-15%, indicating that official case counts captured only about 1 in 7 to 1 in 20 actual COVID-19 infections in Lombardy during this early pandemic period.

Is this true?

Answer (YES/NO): YES